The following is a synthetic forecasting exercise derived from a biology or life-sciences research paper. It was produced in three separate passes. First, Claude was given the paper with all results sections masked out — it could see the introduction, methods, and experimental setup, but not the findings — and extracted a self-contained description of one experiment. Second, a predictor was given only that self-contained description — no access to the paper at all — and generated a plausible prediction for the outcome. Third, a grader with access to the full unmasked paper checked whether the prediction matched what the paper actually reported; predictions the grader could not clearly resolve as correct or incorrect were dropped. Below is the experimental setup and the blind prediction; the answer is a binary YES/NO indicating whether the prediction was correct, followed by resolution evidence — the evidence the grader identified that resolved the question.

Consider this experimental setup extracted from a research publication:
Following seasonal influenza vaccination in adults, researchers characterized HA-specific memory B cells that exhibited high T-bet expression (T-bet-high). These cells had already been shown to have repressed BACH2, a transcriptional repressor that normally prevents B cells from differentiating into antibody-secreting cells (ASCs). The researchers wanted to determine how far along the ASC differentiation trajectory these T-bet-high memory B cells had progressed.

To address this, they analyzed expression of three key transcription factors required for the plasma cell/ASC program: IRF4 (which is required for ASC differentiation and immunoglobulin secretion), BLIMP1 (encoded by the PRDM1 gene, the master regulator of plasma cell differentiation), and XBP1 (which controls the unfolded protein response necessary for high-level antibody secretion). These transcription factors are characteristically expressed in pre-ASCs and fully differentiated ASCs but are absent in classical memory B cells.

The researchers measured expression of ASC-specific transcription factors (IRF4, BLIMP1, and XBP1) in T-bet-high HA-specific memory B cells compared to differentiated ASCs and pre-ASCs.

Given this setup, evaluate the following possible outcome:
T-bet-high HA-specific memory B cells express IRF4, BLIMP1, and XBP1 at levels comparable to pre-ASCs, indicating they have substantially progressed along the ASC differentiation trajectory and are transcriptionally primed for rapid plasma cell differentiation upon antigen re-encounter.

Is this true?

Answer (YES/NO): NO